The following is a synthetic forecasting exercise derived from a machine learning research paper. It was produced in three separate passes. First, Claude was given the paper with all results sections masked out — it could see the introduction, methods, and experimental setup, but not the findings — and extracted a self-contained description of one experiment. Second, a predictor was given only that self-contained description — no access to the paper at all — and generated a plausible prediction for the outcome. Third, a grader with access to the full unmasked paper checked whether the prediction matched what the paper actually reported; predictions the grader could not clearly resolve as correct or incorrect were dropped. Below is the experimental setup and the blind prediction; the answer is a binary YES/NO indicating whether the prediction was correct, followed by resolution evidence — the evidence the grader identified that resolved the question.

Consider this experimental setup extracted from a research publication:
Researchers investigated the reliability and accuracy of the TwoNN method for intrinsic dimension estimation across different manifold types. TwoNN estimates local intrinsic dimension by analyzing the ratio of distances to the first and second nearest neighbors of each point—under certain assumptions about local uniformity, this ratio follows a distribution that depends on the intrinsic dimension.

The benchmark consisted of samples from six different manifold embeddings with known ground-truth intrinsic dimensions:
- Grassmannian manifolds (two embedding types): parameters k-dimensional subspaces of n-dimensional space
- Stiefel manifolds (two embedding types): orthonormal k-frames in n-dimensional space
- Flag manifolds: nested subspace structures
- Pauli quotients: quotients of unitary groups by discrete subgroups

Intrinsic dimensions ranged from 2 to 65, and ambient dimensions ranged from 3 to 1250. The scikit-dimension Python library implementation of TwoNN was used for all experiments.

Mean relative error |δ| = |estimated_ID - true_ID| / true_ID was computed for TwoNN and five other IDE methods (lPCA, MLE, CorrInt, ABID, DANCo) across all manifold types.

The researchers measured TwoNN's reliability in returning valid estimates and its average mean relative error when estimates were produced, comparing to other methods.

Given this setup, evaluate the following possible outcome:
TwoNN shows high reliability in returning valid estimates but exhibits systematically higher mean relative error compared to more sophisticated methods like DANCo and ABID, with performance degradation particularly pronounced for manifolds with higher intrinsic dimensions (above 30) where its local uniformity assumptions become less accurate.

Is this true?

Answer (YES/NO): NO